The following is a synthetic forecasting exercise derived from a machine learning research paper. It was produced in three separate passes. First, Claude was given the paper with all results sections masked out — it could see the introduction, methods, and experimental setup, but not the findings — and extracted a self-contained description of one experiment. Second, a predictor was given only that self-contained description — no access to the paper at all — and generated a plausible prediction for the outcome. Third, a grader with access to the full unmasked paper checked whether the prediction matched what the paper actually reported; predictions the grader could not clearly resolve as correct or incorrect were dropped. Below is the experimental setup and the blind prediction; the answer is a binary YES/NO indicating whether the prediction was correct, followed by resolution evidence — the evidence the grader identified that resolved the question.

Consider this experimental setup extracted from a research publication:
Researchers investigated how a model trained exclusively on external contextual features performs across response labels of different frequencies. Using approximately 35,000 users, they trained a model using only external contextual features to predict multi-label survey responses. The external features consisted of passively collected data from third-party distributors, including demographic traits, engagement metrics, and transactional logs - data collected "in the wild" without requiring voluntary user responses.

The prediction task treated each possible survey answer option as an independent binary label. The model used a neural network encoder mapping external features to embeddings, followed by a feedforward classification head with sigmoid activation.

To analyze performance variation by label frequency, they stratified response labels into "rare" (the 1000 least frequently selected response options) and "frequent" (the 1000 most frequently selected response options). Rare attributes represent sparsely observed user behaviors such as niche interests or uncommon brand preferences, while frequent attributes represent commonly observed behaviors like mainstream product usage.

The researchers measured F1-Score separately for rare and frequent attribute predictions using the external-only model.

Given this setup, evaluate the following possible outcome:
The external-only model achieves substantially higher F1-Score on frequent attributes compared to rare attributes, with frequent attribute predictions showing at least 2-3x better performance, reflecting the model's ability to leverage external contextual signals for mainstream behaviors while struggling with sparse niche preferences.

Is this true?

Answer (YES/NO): NO